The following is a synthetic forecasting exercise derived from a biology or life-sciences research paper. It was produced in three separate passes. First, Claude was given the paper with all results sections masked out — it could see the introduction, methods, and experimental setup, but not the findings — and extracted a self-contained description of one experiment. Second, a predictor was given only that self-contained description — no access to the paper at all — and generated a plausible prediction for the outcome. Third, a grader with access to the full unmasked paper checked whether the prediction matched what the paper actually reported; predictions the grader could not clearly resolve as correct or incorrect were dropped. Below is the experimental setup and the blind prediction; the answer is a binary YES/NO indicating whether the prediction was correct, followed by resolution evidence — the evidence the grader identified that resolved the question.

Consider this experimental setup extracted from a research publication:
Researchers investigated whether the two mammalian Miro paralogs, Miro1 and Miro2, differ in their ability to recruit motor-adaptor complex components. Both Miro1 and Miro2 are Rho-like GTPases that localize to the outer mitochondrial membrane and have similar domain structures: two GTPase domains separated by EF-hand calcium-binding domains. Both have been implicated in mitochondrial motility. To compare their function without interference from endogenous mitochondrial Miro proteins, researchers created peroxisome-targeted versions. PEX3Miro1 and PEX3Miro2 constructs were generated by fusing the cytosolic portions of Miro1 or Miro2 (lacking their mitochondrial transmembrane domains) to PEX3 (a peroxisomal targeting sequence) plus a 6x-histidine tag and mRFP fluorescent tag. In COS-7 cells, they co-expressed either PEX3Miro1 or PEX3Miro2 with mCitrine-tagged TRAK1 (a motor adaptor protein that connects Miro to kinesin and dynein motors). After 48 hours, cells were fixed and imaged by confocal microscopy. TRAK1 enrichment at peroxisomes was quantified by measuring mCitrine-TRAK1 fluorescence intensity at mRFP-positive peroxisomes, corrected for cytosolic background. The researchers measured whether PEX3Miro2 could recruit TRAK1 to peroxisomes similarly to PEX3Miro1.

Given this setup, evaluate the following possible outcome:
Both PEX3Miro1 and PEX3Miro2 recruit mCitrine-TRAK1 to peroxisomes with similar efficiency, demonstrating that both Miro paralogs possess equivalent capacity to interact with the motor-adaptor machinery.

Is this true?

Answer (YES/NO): NO